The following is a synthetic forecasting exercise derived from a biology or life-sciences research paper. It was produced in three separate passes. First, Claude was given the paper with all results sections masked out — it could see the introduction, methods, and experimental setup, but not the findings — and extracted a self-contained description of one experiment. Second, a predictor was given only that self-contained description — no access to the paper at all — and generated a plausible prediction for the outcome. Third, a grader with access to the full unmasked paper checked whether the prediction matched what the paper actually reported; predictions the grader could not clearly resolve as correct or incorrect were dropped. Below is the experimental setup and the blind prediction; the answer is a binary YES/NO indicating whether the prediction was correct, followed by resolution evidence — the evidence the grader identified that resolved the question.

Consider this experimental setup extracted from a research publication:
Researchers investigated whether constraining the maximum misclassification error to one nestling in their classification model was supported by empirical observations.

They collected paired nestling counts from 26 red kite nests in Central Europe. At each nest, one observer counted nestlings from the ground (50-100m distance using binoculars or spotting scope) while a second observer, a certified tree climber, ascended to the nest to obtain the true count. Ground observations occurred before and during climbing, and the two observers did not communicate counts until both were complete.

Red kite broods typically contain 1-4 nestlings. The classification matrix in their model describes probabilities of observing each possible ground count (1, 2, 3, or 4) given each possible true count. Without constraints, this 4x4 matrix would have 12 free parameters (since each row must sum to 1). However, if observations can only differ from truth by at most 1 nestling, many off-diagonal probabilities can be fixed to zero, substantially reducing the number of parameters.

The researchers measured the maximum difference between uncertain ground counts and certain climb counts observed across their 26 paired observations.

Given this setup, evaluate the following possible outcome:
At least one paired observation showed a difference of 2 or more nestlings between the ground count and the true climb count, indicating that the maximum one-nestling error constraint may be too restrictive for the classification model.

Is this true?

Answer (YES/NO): NO